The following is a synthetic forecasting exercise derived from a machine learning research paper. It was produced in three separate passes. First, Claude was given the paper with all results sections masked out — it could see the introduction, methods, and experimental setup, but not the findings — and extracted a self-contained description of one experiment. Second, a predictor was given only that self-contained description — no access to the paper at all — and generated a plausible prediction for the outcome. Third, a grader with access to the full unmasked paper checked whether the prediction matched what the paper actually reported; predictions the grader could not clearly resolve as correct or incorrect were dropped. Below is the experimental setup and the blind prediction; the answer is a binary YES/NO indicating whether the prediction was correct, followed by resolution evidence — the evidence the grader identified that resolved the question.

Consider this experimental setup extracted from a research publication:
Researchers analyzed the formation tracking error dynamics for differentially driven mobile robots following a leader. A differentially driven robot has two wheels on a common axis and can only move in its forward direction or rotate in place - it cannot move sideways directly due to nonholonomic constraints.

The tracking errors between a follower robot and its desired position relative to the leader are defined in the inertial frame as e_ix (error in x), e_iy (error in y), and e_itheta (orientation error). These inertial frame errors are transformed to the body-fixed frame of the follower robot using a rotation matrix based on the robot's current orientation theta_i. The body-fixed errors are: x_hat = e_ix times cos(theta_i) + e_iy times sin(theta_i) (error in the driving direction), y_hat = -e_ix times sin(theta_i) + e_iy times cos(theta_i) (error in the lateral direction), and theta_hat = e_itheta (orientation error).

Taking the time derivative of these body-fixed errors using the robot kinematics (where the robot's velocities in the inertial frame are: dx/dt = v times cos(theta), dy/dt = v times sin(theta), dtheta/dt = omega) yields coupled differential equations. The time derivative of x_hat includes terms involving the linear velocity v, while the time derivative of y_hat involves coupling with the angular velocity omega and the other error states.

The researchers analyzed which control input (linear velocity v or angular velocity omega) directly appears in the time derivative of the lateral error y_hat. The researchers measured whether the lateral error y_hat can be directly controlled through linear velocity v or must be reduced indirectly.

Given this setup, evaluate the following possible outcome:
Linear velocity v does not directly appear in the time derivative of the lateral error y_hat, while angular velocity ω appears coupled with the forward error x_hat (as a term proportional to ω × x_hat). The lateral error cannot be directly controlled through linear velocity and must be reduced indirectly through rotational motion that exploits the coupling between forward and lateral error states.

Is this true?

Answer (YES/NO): YES